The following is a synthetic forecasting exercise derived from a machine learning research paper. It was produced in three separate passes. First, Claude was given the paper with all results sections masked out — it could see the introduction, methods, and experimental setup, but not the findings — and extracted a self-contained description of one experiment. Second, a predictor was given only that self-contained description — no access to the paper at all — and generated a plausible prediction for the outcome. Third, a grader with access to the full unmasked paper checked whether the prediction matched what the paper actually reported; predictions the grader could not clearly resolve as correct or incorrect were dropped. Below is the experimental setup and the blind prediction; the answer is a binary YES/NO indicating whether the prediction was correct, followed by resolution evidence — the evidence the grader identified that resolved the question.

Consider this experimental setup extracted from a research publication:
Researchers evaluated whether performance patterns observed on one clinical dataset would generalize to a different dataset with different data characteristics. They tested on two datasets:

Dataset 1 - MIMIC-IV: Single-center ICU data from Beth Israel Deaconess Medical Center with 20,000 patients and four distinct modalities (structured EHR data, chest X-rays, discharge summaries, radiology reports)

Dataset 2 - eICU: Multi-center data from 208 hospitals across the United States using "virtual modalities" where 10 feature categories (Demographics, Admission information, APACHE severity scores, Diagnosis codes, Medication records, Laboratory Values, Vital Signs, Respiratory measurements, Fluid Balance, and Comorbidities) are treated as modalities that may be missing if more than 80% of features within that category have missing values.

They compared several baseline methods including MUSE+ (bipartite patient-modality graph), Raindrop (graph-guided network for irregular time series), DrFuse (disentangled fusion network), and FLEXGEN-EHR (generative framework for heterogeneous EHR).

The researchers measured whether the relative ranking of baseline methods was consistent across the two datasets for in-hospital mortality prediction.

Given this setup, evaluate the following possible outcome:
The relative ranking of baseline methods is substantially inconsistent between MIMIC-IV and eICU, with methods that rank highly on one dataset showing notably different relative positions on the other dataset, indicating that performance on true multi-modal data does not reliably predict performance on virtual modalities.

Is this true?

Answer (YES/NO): NO